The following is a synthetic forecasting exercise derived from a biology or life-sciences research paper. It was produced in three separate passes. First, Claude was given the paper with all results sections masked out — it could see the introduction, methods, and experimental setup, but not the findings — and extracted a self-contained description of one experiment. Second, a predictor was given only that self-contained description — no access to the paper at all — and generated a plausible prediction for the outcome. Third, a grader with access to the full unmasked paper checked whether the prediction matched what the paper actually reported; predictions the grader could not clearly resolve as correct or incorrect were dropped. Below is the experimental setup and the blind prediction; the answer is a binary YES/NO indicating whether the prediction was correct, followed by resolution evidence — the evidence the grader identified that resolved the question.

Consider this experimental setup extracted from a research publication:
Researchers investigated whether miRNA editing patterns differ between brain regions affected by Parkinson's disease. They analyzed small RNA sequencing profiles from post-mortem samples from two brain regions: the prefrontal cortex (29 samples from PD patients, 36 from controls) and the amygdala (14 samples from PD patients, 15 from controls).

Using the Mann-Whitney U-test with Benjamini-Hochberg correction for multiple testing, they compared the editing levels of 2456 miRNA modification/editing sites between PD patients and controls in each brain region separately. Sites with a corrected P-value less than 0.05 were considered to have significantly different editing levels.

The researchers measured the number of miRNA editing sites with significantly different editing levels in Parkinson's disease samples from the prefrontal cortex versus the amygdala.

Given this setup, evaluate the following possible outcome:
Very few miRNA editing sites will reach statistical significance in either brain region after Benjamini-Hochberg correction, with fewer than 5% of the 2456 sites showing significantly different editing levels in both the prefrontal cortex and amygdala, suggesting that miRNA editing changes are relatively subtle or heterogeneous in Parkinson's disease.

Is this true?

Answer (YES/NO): NO